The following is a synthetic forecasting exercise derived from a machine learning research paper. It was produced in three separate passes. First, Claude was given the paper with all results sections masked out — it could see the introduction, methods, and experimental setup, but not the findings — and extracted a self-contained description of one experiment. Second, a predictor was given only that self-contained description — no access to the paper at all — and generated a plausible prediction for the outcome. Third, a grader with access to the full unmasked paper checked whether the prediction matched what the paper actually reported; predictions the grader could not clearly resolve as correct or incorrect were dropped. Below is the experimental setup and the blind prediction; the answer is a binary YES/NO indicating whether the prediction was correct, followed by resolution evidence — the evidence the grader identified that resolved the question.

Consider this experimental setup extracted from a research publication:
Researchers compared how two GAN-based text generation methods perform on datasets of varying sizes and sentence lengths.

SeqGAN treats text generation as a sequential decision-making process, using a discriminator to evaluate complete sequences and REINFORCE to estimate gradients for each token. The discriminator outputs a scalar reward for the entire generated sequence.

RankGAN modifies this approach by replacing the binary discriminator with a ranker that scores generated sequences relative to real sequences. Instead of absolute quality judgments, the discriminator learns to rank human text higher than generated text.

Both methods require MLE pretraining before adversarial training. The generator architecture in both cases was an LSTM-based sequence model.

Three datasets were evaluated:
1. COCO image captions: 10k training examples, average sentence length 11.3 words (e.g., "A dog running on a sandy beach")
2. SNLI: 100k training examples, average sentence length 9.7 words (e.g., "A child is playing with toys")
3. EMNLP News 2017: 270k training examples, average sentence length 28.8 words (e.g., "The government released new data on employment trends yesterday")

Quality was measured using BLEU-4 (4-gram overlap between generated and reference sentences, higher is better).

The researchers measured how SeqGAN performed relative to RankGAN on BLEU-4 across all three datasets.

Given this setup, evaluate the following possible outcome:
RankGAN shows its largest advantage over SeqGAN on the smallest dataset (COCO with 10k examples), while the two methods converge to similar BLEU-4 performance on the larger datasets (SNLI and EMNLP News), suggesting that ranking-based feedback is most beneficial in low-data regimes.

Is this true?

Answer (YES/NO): NO